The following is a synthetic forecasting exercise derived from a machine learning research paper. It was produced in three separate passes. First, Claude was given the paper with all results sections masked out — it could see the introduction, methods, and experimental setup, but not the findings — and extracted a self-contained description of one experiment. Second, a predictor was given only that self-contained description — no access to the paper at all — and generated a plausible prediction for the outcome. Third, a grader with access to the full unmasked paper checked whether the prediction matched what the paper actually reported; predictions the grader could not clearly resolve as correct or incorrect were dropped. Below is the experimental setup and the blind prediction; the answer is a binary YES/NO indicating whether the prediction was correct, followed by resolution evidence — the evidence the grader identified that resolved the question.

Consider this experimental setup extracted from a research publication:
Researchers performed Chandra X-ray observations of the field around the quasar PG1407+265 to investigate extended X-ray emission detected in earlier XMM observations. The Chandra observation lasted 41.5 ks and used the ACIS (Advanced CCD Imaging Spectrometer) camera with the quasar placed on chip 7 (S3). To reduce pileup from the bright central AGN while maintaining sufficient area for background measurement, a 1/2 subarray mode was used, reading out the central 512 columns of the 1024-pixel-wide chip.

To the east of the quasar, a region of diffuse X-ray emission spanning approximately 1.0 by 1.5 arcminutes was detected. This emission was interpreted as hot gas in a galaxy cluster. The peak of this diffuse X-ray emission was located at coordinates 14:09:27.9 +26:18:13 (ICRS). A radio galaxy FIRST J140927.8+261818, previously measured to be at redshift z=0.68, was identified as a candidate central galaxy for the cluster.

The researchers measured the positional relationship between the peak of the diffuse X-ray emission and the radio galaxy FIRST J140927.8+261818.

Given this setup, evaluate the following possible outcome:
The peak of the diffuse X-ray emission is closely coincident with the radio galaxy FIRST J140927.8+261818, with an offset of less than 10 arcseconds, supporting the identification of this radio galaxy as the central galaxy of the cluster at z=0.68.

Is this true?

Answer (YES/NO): YES